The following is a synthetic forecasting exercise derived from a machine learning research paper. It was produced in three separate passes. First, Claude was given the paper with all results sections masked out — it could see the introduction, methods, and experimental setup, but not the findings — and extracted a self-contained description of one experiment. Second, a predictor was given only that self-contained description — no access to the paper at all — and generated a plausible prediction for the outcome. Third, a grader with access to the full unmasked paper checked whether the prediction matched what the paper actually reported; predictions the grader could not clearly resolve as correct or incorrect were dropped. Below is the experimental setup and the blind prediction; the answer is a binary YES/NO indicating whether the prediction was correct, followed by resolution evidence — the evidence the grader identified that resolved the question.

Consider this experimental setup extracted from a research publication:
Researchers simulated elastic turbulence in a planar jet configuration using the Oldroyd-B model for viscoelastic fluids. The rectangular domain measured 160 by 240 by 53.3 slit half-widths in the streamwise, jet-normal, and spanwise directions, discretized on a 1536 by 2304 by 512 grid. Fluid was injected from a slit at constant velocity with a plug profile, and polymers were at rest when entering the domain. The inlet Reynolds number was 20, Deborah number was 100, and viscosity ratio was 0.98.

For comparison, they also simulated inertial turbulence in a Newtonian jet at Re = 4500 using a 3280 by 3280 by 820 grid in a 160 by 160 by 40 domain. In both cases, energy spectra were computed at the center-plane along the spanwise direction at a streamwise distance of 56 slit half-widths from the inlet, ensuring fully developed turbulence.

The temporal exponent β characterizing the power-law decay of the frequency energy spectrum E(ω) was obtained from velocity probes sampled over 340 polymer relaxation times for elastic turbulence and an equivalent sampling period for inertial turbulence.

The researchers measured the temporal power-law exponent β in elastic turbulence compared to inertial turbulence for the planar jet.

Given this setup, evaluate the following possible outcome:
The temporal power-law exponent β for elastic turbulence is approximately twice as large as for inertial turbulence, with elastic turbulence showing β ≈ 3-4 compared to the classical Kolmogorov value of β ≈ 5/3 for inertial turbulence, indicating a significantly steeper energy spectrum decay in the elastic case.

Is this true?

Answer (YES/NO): YES